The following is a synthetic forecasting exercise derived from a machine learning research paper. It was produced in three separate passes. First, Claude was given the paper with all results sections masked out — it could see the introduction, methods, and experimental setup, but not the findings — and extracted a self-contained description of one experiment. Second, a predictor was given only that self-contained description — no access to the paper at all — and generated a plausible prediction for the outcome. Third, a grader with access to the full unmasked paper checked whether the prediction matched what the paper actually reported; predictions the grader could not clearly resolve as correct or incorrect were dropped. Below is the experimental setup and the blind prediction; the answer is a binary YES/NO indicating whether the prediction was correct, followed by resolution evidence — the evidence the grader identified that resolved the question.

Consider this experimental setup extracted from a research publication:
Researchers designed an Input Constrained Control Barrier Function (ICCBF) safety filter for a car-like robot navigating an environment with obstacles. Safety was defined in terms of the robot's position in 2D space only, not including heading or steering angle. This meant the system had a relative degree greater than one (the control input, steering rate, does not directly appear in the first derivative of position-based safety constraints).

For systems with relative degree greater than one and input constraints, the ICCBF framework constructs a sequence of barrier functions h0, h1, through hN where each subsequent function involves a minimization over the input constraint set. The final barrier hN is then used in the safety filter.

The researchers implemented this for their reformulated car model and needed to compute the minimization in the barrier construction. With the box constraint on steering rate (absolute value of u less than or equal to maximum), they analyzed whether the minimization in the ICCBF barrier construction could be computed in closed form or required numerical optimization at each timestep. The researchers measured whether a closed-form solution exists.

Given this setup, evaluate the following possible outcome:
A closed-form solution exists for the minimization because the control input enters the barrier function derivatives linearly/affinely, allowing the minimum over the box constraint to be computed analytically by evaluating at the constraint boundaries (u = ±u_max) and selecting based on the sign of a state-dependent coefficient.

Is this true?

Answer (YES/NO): YES